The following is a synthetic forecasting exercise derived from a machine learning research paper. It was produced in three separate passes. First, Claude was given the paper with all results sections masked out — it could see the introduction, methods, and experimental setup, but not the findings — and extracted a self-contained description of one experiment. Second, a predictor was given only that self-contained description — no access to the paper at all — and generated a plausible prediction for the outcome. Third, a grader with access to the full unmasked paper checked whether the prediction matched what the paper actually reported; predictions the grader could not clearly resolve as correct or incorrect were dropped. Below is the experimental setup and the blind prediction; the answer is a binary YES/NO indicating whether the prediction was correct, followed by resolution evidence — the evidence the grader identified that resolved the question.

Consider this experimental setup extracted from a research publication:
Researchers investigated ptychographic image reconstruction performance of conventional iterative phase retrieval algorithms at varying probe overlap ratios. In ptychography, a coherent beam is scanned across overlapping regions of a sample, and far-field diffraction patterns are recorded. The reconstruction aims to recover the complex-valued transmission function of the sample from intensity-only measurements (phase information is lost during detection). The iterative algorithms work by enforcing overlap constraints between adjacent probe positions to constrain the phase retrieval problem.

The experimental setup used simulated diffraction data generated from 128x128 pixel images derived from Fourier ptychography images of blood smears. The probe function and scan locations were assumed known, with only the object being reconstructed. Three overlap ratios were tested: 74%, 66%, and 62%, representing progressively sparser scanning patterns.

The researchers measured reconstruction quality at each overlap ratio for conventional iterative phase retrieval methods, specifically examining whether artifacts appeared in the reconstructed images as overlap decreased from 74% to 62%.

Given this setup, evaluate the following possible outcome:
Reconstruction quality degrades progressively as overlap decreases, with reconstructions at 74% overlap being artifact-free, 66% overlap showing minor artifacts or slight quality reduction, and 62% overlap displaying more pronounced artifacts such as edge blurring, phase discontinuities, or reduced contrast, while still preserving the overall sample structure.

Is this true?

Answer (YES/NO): NO